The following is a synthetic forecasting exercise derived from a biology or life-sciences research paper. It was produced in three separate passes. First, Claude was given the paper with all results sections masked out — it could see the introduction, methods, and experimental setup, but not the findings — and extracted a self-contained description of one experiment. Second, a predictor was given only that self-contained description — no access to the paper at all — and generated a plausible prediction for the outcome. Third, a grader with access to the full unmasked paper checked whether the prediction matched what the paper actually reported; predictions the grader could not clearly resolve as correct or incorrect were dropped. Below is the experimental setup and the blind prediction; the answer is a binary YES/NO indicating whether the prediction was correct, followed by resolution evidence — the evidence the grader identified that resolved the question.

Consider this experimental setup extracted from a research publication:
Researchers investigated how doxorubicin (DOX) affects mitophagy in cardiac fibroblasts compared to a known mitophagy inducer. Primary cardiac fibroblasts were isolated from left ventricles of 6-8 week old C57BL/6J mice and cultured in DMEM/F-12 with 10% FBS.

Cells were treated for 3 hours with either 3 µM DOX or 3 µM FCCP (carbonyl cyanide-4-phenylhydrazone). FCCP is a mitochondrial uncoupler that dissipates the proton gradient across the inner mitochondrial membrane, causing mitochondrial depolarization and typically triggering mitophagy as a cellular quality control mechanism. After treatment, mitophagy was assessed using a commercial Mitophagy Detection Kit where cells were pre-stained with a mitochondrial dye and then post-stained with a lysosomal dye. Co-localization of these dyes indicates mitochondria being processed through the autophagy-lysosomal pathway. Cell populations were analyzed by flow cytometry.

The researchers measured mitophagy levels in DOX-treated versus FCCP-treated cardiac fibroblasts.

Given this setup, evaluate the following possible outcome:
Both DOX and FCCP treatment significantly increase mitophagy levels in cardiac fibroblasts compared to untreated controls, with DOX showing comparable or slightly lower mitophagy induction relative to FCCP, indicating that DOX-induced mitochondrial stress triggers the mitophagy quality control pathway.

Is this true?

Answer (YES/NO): NO